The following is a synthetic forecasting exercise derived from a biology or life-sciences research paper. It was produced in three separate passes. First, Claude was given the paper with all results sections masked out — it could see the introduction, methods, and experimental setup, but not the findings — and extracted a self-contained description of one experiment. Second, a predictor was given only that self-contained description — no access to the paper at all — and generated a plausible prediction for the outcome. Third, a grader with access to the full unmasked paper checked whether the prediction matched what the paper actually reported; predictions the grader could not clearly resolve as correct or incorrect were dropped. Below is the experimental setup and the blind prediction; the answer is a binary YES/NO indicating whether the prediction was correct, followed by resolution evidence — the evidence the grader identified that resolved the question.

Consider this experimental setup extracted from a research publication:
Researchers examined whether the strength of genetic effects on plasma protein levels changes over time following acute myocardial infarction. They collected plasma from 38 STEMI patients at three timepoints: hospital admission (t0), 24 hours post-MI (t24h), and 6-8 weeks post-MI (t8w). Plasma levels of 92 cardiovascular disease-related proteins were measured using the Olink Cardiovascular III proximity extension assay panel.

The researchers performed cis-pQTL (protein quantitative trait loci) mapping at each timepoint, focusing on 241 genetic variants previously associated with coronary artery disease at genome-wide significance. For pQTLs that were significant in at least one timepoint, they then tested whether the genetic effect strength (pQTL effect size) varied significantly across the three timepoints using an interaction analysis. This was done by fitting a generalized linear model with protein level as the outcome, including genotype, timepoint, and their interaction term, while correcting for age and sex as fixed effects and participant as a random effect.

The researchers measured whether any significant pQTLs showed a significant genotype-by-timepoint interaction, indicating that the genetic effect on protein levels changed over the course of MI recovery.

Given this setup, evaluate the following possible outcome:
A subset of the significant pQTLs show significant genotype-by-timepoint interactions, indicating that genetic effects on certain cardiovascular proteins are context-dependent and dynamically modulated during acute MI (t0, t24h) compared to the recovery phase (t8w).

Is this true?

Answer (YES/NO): YES